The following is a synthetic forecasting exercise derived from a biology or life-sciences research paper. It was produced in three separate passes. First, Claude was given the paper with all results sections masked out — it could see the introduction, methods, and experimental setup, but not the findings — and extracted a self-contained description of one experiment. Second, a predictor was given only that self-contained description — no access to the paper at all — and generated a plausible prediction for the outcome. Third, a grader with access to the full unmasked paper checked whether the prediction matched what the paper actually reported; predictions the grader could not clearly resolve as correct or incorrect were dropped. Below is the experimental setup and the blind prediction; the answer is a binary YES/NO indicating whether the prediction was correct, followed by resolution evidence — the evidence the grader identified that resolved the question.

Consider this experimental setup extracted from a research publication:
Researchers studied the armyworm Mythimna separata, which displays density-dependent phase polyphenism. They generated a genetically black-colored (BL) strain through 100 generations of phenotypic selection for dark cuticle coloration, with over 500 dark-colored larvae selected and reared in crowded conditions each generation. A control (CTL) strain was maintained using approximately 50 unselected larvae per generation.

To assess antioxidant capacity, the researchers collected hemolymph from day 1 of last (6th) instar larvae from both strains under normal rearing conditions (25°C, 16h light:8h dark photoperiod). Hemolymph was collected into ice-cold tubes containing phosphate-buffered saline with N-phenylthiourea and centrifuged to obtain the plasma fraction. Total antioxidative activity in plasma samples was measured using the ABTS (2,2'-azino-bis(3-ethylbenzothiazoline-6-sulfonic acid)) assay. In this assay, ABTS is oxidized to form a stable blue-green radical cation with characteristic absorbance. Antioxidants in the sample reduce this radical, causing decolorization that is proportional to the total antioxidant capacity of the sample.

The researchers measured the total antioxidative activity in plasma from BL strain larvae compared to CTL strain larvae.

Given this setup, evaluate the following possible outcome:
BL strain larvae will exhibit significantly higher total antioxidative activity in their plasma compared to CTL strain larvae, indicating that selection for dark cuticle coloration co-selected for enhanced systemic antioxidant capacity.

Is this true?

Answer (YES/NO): NO